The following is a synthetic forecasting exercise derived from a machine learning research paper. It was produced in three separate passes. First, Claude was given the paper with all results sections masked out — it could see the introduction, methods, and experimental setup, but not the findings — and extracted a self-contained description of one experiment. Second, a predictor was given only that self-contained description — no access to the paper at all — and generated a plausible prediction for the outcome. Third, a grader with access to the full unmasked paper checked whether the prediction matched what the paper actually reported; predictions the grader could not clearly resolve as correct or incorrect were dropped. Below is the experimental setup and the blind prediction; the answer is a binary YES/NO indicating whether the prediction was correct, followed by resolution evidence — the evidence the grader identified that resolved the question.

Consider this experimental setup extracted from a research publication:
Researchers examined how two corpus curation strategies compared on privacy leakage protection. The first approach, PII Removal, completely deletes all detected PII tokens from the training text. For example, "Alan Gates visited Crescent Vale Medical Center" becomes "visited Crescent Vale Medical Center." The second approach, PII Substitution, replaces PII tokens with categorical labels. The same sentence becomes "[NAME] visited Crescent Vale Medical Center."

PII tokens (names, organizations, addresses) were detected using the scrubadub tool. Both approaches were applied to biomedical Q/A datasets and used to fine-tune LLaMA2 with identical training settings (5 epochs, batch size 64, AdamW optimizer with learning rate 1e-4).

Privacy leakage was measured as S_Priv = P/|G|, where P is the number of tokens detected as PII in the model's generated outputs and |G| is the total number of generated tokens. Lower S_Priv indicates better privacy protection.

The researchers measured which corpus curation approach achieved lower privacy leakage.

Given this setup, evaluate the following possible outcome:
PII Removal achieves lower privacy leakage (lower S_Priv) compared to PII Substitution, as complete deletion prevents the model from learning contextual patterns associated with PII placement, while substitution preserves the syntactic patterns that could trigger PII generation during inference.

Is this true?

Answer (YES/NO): NO